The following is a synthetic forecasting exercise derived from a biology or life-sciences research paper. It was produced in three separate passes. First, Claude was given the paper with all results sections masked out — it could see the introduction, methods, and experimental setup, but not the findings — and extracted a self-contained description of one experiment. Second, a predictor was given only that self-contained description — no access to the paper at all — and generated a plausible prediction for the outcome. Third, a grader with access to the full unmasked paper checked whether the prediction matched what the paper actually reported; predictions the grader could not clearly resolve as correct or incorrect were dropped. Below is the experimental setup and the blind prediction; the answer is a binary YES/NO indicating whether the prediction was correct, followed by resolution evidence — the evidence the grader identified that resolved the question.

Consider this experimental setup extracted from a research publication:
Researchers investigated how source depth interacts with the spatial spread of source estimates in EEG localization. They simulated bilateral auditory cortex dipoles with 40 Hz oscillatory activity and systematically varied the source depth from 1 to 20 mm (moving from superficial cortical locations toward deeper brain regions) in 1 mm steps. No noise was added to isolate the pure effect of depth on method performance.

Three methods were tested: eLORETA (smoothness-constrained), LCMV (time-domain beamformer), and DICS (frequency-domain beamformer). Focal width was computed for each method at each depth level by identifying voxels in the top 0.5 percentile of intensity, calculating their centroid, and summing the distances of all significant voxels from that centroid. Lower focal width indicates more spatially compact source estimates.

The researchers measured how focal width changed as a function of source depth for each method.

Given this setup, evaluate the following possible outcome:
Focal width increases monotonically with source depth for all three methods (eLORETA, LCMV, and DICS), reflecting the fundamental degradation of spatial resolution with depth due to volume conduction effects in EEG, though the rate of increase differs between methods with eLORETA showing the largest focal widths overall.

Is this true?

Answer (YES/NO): NO